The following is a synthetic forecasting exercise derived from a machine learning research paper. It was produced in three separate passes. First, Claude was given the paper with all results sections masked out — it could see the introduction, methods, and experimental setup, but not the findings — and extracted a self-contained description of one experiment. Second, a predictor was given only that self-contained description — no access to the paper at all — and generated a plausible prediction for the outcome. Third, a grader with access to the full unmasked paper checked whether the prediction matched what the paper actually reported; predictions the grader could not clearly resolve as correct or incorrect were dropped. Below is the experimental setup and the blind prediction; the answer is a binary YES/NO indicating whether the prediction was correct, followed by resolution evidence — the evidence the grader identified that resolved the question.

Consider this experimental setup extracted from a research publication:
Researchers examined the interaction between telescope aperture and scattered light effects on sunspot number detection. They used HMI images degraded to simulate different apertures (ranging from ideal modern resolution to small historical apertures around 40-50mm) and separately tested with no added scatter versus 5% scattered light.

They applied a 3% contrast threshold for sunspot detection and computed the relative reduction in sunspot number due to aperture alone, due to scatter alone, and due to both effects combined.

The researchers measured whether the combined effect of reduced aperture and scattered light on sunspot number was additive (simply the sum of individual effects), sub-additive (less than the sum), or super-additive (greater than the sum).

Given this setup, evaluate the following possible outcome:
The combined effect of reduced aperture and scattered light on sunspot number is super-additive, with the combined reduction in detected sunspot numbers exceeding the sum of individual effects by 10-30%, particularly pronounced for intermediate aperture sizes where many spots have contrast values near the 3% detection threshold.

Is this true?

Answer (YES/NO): NO